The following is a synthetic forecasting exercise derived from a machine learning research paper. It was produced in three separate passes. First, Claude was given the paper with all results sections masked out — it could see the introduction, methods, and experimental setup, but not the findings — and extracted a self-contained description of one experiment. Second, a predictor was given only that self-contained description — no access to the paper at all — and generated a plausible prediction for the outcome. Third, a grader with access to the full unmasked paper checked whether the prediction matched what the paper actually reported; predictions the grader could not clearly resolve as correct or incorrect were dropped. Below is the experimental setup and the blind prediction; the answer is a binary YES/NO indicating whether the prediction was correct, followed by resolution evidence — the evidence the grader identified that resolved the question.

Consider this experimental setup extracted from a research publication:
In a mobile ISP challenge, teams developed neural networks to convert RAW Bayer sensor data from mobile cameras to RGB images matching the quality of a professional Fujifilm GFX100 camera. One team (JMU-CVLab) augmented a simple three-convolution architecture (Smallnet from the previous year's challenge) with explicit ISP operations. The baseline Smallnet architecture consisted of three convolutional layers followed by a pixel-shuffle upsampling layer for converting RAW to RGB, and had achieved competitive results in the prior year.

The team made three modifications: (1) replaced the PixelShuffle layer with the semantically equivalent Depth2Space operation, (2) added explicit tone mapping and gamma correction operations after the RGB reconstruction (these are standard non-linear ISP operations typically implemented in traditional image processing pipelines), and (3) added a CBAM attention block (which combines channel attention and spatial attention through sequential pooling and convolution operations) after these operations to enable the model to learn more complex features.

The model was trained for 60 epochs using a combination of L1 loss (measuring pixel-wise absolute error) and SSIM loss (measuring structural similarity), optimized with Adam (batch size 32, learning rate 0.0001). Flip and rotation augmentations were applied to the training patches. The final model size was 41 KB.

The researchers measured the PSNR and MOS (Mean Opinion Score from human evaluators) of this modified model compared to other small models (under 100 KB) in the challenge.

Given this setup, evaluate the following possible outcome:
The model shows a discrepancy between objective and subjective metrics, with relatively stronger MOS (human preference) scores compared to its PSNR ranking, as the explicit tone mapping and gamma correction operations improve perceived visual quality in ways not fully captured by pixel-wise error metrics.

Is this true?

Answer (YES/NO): NO